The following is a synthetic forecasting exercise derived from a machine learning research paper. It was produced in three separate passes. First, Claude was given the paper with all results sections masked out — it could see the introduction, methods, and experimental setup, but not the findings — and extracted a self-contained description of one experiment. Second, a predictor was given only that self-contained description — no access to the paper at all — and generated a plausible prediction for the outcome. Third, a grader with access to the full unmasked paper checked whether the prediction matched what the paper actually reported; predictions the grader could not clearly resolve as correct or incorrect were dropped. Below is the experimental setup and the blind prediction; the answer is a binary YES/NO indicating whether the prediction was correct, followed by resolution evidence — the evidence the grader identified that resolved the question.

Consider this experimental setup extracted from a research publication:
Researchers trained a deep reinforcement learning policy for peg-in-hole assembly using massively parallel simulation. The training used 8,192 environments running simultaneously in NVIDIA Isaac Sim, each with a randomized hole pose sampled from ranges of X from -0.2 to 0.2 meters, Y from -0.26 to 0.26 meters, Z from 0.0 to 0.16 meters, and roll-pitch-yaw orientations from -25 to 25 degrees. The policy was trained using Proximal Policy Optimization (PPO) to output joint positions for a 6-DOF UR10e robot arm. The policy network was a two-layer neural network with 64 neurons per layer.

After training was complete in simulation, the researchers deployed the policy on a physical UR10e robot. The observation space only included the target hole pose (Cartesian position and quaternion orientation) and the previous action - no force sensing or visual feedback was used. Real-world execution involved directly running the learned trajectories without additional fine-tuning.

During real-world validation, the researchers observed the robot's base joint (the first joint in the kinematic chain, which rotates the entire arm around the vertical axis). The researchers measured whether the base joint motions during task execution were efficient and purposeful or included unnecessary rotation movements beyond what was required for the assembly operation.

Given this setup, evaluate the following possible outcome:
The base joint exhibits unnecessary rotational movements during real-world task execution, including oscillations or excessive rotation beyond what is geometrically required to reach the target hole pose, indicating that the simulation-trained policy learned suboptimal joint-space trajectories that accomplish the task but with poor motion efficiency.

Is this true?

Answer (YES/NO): YES